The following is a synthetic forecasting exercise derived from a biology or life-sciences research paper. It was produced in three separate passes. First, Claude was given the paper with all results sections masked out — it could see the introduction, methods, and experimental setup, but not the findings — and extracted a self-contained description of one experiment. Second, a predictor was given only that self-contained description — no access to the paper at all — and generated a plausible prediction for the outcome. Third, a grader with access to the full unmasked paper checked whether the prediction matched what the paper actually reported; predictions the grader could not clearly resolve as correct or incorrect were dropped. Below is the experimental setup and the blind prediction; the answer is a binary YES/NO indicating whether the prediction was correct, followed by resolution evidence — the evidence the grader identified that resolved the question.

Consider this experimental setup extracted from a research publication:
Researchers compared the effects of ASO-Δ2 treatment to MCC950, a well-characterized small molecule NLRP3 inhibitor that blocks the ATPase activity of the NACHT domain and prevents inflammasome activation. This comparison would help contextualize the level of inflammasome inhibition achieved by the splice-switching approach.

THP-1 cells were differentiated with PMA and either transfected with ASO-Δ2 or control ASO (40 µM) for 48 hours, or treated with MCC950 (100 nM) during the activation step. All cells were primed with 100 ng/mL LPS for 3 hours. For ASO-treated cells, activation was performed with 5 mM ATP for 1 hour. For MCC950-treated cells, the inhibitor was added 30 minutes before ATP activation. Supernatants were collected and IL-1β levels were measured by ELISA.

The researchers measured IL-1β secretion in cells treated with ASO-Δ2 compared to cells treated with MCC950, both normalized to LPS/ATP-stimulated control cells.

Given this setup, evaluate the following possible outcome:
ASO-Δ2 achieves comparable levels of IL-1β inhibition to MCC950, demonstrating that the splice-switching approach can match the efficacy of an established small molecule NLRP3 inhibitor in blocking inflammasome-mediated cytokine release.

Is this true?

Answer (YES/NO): YES